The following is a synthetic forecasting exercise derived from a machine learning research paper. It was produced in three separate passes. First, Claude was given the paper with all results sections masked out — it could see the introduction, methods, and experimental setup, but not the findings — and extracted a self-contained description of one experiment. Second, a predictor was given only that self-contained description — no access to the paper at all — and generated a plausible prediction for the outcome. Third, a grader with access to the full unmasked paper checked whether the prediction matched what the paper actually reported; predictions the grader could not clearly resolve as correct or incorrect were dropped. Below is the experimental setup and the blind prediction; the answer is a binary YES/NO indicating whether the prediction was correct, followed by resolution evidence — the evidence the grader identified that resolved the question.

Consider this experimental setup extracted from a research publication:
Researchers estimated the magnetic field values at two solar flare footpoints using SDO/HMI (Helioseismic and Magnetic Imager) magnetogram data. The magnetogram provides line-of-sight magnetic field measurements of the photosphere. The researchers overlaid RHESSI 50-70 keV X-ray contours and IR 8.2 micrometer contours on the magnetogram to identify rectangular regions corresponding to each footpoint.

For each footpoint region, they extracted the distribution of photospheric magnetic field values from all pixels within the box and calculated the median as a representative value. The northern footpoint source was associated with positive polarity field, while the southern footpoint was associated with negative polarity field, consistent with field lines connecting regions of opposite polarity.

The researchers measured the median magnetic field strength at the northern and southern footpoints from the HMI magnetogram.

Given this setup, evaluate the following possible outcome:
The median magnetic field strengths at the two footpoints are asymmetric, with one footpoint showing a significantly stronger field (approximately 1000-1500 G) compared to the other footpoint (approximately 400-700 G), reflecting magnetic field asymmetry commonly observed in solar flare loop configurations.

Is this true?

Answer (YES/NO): NO